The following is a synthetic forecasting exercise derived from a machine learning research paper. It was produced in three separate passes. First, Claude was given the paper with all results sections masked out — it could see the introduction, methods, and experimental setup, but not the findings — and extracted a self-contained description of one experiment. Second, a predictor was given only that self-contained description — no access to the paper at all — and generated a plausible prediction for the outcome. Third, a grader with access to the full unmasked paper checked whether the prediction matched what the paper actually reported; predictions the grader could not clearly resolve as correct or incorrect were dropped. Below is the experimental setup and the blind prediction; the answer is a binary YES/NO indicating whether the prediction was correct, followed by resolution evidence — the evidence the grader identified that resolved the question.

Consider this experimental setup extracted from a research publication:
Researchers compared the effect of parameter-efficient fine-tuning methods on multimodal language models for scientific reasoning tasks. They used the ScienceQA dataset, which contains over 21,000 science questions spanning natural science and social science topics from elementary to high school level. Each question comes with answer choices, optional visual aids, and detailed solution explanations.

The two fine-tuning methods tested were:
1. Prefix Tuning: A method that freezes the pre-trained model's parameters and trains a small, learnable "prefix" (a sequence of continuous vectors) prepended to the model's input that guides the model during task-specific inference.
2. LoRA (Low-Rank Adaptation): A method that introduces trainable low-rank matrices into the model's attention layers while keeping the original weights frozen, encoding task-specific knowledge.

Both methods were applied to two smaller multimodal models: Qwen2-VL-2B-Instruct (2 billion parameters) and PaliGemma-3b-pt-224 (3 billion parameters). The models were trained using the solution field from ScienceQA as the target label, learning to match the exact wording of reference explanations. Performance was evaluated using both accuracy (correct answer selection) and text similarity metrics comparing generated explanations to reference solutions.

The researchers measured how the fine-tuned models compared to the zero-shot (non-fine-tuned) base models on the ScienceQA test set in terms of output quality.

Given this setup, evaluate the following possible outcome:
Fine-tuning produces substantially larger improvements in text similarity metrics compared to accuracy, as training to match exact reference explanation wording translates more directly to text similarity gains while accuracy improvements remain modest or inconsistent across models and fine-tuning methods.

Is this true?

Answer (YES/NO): NO